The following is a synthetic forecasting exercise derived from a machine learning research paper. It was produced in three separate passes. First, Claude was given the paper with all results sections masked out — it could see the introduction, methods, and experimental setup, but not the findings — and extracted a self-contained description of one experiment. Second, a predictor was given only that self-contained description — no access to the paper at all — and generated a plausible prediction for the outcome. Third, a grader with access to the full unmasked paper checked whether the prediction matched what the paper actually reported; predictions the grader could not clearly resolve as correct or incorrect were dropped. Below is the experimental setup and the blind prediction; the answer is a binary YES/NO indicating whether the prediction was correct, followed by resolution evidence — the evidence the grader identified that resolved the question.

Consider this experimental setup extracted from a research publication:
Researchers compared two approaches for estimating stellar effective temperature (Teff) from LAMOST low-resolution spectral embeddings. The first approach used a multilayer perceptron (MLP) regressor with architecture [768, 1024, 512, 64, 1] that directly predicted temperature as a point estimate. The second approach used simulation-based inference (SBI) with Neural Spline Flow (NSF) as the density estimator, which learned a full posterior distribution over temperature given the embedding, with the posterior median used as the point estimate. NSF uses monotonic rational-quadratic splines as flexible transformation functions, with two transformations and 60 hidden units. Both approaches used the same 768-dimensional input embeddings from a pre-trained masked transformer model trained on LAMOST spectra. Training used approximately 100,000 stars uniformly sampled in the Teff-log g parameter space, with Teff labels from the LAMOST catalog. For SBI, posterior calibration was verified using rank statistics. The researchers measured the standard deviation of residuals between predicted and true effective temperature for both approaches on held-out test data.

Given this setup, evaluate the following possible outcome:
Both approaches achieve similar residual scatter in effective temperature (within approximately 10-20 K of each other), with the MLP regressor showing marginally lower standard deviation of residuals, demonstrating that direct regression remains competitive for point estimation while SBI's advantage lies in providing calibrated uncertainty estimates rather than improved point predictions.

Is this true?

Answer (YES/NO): NO